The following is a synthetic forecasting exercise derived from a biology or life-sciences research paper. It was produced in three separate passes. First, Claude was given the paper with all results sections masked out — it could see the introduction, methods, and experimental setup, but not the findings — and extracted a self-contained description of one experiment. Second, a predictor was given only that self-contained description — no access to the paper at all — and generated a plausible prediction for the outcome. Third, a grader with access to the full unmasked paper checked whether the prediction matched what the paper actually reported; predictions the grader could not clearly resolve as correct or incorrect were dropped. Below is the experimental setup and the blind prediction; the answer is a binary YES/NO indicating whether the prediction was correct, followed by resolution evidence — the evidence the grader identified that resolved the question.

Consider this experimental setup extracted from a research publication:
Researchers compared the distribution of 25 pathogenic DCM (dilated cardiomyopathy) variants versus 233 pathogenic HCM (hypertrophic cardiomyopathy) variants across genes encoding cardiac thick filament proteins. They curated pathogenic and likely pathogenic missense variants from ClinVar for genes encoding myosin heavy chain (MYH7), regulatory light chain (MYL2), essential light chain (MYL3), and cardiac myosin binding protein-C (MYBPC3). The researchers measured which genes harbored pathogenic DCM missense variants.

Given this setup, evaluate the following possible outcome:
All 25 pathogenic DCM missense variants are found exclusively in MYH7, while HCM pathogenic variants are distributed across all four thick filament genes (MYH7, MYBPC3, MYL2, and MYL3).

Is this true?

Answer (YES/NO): YES